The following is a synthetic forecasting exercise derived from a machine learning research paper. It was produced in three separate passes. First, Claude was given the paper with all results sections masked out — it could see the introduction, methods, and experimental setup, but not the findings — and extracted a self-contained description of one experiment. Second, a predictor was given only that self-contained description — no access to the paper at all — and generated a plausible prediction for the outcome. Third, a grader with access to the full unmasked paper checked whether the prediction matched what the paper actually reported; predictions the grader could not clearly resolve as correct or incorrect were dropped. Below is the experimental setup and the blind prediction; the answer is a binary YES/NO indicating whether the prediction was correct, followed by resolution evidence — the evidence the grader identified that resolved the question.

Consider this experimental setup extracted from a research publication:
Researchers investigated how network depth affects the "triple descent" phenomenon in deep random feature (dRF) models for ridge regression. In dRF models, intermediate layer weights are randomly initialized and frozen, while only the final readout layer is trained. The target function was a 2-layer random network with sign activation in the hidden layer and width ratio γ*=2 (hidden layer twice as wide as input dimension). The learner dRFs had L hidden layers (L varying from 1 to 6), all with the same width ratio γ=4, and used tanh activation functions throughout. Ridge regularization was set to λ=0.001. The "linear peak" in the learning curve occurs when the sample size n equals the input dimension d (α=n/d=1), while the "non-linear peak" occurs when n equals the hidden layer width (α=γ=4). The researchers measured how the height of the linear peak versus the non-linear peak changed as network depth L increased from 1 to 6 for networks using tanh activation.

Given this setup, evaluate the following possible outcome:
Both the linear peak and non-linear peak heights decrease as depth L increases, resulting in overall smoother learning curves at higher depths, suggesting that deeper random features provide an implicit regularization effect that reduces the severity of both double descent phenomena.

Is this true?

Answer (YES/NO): NO